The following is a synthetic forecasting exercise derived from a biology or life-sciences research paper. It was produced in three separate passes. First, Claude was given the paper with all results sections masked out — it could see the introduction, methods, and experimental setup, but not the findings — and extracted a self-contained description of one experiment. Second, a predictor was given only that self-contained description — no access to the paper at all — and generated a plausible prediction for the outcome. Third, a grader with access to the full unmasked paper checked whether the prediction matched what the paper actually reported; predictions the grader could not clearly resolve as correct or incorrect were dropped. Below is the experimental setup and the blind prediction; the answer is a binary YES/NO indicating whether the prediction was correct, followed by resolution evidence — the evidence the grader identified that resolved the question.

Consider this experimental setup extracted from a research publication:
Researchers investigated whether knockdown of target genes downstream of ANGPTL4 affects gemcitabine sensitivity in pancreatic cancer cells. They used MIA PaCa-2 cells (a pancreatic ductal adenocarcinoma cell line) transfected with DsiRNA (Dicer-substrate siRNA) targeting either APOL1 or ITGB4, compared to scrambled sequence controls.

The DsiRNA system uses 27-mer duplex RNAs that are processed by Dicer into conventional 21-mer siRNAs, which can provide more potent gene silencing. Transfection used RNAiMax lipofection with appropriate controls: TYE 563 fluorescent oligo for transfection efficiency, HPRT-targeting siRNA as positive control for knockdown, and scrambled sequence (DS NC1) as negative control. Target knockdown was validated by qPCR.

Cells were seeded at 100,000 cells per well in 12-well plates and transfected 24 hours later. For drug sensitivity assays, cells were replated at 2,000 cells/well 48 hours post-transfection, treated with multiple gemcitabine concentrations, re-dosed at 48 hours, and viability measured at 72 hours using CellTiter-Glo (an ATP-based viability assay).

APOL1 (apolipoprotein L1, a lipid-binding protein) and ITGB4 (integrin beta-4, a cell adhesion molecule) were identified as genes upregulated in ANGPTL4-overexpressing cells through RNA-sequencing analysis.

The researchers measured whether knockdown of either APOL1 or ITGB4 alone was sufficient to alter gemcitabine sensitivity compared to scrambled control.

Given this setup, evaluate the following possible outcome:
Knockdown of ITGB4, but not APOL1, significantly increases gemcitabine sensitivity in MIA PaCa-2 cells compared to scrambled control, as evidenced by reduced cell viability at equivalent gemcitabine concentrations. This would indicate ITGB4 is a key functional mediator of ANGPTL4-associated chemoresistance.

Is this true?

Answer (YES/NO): NO